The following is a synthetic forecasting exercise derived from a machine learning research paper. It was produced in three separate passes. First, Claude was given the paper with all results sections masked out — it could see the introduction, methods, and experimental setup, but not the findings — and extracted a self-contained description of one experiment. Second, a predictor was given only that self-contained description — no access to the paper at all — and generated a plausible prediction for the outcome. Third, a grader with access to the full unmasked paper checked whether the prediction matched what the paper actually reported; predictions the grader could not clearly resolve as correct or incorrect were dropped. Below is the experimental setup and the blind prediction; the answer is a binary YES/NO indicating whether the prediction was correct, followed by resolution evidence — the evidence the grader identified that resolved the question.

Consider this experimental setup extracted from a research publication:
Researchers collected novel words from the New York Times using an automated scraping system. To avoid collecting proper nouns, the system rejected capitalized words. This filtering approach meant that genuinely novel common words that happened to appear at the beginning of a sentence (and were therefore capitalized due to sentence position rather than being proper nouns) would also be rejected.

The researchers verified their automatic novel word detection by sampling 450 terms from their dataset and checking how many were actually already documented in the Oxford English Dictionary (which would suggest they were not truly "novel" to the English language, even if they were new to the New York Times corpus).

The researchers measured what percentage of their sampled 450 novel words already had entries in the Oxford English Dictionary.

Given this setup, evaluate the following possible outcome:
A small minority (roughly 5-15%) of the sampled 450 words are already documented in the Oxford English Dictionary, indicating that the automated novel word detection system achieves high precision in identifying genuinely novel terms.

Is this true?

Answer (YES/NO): NO